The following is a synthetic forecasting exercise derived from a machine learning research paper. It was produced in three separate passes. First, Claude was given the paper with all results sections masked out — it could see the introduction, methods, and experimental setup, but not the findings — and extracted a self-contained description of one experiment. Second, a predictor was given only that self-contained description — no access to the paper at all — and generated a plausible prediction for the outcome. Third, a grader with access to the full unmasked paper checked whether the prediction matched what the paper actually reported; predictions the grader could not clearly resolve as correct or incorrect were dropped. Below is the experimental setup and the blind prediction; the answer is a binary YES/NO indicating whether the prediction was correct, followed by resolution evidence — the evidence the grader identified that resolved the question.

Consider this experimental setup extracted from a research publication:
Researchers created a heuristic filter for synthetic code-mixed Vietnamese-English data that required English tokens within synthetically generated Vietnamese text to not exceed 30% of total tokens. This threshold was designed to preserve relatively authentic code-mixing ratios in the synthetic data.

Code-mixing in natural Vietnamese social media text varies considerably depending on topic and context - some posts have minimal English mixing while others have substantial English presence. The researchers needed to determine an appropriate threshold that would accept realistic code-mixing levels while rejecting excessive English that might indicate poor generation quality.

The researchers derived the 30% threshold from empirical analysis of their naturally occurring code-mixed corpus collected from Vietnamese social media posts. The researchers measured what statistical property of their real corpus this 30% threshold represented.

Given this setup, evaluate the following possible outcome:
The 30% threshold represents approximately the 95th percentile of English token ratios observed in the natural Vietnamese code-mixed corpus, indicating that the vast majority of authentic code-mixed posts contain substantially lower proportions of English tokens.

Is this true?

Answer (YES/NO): NO